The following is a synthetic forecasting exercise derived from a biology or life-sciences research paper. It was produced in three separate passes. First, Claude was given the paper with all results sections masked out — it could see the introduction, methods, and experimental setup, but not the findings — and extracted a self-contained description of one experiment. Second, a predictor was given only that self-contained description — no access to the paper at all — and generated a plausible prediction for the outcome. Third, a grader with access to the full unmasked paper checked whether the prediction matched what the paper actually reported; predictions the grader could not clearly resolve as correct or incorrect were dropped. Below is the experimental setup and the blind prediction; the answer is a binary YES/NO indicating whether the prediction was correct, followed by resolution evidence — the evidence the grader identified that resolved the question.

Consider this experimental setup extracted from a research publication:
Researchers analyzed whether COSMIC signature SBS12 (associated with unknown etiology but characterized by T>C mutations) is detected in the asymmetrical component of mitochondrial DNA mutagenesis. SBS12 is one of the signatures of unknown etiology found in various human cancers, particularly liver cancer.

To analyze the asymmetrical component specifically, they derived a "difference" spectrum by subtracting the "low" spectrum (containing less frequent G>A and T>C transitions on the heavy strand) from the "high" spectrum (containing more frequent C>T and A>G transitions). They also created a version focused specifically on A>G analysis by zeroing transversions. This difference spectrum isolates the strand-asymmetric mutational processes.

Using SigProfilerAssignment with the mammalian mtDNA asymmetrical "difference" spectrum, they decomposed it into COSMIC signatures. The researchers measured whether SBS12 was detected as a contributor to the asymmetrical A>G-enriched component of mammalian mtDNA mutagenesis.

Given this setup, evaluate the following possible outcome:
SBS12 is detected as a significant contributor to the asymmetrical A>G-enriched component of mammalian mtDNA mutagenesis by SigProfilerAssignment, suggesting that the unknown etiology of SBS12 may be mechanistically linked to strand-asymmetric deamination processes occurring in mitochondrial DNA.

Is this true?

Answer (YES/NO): YES